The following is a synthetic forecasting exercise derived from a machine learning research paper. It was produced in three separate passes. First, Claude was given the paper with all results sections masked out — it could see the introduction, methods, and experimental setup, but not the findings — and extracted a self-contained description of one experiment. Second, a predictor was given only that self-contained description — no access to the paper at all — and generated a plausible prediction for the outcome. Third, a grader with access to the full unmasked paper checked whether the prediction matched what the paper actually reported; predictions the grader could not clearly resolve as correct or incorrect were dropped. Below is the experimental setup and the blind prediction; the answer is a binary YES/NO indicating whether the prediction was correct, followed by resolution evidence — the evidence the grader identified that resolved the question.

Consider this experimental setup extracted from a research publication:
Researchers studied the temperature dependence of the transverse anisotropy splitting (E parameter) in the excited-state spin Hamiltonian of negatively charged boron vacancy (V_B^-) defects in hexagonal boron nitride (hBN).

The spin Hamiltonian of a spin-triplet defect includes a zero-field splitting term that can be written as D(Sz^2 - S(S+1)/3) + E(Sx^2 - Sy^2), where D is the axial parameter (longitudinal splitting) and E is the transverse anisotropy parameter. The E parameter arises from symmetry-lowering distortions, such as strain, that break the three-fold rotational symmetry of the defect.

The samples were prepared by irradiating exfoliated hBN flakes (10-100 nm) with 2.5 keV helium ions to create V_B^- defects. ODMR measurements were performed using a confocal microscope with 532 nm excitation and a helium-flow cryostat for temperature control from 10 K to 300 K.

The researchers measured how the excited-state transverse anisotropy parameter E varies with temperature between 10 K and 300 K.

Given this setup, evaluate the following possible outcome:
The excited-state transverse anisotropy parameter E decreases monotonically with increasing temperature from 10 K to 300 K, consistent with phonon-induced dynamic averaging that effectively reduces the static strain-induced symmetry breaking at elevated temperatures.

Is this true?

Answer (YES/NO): NO